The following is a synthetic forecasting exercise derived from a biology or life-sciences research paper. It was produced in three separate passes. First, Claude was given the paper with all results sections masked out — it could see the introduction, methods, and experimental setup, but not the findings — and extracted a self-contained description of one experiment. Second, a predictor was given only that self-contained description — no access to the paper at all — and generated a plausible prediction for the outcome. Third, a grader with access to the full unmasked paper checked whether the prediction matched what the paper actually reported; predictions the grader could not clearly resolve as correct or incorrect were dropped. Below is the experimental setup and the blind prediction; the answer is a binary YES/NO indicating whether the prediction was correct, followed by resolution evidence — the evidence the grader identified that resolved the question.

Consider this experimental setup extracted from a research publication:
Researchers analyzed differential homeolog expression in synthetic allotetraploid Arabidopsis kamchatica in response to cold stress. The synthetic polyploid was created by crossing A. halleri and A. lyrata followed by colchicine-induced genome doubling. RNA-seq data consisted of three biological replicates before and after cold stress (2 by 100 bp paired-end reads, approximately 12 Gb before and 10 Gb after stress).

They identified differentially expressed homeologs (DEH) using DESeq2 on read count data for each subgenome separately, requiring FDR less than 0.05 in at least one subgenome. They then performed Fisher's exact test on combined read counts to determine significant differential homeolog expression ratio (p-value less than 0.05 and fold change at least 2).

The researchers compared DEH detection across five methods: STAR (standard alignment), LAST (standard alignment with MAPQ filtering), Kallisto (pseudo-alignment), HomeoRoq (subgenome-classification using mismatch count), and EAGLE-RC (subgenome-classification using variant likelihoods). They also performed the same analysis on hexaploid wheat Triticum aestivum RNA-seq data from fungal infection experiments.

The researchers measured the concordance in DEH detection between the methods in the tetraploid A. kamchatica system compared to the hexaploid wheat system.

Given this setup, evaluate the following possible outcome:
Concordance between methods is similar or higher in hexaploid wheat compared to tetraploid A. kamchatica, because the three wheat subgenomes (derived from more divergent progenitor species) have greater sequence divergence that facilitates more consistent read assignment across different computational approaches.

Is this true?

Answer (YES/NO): NO